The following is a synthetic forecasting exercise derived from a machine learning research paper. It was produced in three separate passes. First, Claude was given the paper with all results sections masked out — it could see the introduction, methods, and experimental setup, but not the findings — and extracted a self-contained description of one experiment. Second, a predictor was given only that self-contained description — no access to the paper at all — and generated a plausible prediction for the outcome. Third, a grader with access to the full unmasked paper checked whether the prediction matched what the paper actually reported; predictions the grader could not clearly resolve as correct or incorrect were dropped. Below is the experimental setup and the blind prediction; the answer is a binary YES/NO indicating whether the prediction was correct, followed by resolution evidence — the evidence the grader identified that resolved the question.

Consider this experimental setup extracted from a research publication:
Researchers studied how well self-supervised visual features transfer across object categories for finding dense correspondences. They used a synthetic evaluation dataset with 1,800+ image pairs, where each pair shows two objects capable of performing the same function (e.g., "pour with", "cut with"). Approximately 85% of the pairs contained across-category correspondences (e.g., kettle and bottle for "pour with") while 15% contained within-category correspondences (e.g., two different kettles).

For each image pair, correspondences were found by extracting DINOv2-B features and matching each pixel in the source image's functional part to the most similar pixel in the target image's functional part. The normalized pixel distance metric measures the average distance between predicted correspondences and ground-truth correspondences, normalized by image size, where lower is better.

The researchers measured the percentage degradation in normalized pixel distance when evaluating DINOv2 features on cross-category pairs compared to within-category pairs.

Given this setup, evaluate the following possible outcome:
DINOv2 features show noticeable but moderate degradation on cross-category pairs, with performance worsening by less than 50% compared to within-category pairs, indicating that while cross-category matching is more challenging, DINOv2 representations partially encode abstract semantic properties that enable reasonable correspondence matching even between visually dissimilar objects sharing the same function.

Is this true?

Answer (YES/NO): YES